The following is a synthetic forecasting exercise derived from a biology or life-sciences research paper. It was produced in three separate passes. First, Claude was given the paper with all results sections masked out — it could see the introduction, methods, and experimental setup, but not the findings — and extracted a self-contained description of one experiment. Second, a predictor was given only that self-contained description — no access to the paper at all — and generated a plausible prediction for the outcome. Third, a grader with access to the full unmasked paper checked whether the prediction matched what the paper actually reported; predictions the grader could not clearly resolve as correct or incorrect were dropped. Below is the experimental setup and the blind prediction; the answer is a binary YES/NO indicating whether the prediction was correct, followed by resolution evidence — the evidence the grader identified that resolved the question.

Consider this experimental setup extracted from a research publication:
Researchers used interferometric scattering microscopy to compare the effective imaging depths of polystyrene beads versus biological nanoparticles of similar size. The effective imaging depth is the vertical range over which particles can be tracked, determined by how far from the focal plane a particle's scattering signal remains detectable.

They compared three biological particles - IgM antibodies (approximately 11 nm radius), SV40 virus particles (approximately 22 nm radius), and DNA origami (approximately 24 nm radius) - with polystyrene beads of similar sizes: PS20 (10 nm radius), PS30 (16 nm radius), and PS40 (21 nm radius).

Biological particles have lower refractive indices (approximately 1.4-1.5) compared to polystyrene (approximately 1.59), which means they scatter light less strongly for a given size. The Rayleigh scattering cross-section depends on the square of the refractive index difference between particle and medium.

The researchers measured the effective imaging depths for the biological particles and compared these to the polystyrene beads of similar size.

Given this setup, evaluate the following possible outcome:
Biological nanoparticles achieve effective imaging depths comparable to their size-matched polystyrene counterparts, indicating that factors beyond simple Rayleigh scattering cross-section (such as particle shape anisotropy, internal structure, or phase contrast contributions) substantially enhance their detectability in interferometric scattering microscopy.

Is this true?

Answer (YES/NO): NO